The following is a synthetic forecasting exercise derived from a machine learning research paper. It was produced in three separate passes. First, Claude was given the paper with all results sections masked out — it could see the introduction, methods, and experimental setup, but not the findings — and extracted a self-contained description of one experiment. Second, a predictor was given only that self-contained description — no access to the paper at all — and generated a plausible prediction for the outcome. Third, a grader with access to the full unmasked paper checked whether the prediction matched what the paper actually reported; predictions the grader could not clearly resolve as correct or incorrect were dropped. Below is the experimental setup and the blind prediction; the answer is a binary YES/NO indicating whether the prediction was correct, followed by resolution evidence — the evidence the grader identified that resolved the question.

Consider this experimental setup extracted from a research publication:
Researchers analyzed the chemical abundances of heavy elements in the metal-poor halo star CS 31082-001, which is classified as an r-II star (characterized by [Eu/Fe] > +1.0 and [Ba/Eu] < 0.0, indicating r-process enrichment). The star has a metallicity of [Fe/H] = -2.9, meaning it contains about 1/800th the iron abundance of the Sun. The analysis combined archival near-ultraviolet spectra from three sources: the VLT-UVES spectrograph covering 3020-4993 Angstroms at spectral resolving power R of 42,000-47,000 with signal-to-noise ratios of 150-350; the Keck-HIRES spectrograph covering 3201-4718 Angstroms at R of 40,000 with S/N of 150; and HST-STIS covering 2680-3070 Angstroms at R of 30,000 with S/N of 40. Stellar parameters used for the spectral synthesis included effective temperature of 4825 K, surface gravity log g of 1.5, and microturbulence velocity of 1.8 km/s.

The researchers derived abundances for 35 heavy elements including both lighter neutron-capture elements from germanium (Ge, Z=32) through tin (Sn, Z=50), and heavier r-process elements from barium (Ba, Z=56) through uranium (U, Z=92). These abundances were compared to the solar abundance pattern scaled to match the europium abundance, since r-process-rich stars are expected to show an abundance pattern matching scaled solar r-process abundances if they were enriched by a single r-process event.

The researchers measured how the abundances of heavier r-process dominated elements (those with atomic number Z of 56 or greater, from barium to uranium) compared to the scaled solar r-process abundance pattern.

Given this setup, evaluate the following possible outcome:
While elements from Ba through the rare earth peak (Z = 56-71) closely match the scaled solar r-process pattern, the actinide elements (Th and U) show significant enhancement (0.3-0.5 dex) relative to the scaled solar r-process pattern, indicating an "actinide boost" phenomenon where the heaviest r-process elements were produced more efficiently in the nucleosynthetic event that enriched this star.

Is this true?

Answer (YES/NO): NO